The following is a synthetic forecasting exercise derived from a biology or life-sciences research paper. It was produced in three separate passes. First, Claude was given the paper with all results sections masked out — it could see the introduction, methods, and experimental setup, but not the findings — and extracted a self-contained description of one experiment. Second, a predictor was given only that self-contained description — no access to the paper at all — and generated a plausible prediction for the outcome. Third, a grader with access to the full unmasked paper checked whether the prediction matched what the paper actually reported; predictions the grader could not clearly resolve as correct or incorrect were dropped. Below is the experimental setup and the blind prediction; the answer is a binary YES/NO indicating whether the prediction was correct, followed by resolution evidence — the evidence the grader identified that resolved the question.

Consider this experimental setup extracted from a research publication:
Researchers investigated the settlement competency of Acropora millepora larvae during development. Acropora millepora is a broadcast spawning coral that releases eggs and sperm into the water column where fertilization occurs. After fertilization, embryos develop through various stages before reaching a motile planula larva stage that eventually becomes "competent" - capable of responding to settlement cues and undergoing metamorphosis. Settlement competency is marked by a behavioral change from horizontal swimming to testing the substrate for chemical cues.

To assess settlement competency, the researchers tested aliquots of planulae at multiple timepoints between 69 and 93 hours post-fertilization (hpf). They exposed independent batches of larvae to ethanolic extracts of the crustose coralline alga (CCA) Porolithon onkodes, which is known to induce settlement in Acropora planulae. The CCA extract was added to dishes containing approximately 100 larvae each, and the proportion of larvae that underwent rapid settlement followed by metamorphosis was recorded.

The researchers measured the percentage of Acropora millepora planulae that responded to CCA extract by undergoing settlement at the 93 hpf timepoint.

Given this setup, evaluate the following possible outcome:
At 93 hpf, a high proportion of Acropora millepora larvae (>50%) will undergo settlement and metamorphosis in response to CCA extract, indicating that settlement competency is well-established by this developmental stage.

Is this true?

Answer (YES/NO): YES